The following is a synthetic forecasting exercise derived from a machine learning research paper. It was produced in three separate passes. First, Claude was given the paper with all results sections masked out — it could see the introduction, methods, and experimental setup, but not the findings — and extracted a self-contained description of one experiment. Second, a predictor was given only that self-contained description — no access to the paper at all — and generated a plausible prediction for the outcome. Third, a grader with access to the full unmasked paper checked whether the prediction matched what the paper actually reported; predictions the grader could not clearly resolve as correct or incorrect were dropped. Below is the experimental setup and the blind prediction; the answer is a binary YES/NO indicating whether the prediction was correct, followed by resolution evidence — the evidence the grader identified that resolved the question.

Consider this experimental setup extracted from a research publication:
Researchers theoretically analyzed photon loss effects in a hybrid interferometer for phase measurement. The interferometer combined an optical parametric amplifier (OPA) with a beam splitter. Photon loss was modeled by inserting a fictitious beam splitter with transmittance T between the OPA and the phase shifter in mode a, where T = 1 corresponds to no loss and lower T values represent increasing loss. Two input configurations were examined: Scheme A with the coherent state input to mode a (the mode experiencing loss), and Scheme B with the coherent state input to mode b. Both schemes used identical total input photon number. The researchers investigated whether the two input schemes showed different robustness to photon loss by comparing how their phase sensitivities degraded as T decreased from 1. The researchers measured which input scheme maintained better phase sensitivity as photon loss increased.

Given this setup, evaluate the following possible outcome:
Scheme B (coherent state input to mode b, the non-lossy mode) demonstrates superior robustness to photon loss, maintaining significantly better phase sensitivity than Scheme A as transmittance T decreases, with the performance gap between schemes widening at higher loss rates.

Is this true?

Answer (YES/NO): NO